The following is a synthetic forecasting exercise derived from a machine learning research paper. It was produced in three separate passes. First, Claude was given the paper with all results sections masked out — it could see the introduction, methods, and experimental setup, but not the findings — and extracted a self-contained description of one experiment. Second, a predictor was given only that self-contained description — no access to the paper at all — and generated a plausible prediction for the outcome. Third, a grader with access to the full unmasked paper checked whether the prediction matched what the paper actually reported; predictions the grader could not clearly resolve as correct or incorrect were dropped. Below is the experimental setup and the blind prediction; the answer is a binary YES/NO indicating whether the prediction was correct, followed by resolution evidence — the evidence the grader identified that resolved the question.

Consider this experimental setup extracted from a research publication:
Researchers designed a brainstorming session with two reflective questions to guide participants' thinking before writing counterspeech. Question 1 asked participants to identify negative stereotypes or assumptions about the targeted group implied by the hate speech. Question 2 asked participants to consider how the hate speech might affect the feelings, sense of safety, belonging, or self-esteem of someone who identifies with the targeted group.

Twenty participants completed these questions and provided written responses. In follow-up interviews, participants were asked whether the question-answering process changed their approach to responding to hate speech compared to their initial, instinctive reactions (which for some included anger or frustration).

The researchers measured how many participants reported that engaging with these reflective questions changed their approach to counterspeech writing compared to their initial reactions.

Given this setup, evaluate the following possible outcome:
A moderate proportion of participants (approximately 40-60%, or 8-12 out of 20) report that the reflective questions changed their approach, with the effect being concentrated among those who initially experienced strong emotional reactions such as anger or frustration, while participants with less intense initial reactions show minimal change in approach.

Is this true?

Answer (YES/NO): NO